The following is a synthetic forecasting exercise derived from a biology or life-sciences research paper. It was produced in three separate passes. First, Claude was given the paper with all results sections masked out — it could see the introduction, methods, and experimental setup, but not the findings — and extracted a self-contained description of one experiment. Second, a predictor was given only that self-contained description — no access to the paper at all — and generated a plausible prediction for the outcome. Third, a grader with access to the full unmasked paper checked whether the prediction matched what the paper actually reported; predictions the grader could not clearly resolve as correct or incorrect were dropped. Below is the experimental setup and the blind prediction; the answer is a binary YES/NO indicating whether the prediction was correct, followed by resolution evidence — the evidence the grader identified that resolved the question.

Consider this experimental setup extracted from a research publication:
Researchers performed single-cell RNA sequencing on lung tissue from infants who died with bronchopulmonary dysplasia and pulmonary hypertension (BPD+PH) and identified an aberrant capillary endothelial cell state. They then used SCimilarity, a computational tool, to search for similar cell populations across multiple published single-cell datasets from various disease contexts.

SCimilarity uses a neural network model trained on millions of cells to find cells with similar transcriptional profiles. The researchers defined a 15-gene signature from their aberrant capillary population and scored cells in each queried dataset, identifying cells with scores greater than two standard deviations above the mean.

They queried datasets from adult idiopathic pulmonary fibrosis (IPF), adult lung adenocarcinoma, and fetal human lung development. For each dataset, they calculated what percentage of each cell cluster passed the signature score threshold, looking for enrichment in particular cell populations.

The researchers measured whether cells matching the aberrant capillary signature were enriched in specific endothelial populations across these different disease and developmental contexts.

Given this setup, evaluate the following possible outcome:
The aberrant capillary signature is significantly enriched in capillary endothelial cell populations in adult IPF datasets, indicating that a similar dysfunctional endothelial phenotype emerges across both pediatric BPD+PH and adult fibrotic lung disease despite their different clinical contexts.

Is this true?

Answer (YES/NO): NO